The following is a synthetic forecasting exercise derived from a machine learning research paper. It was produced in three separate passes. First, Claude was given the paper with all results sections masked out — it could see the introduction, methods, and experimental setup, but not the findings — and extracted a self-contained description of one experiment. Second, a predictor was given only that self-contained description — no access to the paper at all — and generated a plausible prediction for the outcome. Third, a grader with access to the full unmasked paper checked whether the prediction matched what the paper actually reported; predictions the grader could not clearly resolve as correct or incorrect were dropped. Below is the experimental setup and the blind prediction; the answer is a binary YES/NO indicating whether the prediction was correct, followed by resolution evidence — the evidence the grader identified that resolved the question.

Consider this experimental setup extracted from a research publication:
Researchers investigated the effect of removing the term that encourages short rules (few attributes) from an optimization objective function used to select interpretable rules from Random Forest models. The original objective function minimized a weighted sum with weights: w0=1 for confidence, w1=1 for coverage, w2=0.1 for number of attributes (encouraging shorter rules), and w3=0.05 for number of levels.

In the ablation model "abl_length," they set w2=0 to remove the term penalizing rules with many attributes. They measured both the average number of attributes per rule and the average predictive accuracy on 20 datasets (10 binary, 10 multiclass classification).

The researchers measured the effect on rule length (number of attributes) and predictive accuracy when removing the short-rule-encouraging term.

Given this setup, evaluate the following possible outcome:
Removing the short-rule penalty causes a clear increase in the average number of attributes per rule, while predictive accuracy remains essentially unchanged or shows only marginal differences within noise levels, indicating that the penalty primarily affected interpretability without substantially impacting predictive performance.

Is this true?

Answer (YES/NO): NO